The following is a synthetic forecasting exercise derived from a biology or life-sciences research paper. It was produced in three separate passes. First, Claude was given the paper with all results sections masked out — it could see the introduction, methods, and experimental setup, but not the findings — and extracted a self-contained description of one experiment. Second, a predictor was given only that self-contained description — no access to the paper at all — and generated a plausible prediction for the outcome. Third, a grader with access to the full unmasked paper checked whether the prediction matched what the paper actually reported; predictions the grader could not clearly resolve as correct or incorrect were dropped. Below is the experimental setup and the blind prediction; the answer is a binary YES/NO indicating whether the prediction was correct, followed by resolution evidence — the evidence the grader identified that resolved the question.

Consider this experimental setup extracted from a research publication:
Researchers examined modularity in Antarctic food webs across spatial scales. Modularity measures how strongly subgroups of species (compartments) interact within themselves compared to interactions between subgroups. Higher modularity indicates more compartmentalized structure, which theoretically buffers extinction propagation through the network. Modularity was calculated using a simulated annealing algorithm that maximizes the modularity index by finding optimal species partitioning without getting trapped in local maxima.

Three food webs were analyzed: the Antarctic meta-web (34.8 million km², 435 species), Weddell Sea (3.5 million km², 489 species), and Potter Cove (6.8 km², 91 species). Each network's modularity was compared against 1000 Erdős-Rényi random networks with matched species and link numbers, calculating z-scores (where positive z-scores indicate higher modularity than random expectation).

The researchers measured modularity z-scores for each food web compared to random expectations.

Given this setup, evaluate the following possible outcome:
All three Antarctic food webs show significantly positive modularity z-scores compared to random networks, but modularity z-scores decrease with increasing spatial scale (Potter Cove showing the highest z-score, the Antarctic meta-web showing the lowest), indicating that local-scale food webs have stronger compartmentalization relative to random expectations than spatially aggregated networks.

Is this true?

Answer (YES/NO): NO